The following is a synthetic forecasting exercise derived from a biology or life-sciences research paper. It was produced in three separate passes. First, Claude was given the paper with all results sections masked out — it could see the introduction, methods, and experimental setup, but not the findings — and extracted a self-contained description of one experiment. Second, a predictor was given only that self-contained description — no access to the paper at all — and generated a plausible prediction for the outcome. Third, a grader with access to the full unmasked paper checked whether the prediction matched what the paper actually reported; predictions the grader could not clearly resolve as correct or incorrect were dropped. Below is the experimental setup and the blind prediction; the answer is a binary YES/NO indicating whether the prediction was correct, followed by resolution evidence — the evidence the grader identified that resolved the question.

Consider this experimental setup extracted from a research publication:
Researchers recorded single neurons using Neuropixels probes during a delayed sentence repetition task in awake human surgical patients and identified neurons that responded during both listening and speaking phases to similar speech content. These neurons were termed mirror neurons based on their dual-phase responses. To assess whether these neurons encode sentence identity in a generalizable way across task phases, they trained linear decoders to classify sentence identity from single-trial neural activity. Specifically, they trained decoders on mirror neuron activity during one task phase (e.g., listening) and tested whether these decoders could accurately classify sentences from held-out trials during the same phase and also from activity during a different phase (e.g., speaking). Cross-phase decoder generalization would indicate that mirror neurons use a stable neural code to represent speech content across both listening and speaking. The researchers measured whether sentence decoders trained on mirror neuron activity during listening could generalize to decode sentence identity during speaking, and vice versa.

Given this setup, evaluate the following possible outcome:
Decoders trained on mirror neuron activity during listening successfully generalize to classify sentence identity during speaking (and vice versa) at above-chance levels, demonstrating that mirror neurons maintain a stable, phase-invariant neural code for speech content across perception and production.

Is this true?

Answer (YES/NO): YES